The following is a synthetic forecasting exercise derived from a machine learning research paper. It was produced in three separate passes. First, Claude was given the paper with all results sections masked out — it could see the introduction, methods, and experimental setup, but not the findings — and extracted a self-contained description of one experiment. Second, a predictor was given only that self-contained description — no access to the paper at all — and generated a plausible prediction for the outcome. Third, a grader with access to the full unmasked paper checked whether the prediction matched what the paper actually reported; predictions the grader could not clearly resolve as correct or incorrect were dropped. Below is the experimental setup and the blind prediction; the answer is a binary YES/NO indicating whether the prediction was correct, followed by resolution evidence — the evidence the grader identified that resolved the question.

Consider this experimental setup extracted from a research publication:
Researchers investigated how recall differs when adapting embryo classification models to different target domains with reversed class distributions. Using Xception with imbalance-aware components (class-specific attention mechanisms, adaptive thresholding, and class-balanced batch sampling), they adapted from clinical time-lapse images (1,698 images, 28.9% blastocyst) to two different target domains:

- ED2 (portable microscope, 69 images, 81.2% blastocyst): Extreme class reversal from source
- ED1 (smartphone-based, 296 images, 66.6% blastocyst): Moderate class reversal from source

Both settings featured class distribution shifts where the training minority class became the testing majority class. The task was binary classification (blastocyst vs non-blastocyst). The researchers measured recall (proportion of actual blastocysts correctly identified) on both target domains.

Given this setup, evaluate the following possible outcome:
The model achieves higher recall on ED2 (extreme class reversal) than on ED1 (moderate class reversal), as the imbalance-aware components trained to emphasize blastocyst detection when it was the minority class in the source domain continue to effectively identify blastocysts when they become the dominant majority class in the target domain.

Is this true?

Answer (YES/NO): YES